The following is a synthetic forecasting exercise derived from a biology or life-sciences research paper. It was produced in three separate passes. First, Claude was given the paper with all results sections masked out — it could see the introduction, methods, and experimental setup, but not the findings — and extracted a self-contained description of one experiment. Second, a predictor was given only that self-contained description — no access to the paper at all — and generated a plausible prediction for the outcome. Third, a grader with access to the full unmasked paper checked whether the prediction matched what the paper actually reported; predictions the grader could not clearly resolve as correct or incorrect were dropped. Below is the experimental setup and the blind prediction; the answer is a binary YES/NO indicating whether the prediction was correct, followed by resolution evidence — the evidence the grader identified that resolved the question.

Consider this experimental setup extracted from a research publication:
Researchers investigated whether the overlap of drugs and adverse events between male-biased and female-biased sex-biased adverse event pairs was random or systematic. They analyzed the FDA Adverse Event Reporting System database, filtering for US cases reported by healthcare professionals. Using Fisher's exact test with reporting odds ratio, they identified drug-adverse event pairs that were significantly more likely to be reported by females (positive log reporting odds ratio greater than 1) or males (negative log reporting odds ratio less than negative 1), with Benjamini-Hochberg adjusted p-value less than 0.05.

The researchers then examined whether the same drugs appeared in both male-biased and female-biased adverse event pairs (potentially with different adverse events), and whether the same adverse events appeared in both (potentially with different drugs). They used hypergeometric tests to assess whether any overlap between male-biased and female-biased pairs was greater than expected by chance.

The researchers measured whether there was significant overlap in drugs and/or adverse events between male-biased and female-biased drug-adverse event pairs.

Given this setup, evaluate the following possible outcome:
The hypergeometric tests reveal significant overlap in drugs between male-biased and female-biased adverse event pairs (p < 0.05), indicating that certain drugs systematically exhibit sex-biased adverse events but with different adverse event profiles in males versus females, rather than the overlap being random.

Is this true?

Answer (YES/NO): YES